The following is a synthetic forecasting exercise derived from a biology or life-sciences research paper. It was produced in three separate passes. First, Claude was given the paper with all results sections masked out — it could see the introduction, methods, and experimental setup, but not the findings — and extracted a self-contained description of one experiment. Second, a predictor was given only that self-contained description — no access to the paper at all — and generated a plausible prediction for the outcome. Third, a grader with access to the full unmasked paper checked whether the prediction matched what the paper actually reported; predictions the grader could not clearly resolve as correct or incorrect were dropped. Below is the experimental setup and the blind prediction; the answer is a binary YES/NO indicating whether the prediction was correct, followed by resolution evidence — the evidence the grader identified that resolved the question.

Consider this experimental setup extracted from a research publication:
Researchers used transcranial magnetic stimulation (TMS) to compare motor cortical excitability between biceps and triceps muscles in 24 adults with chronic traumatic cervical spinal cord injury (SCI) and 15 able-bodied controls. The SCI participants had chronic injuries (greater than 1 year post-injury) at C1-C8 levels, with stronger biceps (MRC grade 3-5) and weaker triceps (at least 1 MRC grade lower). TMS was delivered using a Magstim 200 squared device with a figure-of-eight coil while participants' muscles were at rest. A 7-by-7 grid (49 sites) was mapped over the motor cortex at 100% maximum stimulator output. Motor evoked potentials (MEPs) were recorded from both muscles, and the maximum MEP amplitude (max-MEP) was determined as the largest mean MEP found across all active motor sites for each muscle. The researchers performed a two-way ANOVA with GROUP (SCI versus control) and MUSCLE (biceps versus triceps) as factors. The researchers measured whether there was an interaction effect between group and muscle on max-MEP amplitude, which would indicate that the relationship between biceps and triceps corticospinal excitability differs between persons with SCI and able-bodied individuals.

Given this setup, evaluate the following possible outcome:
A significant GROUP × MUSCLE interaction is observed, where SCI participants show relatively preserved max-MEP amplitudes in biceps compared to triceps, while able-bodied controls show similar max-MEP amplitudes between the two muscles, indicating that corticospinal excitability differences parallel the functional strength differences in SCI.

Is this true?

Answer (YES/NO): NO